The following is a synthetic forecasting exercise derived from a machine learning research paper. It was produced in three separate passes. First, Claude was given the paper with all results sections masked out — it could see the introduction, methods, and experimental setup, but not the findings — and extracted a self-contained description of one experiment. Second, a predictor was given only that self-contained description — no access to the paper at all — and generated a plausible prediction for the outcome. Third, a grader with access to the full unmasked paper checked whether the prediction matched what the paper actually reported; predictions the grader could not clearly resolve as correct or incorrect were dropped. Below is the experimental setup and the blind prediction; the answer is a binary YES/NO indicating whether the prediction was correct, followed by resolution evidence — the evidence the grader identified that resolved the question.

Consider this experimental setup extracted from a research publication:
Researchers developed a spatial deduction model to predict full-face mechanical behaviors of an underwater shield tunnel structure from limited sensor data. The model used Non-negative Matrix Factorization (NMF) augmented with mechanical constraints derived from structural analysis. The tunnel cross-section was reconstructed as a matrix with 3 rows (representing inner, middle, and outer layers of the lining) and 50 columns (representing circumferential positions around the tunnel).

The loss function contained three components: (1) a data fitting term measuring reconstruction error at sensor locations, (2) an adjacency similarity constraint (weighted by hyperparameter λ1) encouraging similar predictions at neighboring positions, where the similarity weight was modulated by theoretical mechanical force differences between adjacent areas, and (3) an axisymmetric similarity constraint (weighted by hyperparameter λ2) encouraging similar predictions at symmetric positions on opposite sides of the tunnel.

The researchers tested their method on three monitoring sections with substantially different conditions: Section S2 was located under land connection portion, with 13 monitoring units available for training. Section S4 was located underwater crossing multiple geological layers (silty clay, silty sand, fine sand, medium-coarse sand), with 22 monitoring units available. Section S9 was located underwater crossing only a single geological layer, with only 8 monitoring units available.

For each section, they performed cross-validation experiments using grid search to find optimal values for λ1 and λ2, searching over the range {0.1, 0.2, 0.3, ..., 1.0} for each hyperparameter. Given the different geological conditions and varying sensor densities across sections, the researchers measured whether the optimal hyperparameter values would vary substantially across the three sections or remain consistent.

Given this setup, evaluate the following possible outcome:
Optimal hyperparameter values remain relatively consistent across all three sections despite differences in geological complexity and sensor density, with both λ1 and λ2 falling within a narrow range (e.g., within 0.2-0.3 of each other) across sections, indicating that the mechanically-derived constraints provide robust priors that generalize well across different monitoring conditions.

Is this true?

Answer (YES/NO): YES